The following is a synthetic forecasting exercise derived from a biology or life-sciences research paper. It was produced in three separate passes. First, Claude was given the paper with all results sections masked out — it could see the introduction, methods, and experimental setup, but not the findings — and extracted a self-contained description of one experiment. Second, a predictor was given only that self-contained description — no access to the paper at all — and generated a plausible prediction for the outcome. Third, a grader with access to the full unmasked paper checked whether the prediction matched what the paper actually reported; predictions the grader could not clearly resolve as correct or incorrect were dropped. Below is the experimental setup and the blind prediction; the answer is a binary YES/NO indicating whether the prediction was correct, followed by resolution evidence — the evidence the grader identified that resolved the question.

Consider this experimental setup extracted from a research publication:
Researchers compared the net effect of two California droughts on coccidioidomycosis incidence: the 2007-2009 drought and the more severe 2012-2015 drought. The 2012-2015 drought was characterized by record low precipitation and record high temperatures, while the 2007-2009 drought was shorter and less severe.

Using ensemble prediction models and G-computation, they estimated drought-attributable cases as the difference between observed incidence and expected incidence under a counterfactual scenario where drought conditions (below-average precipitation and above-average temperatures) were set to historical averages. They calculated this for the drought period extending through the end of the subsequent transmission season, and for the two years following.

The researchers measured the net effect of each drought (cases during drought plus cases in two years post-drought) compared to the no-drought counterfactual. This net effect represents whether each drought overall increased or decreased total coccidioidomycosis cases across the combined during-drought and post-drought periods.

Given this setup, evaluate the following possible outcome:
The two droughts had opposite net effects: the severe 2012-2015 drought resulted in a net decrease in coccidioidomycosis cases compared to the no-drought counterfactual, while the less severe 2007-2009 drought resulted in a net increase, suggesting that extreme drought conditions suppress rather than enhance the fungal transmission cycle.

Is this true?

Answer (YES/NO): NO